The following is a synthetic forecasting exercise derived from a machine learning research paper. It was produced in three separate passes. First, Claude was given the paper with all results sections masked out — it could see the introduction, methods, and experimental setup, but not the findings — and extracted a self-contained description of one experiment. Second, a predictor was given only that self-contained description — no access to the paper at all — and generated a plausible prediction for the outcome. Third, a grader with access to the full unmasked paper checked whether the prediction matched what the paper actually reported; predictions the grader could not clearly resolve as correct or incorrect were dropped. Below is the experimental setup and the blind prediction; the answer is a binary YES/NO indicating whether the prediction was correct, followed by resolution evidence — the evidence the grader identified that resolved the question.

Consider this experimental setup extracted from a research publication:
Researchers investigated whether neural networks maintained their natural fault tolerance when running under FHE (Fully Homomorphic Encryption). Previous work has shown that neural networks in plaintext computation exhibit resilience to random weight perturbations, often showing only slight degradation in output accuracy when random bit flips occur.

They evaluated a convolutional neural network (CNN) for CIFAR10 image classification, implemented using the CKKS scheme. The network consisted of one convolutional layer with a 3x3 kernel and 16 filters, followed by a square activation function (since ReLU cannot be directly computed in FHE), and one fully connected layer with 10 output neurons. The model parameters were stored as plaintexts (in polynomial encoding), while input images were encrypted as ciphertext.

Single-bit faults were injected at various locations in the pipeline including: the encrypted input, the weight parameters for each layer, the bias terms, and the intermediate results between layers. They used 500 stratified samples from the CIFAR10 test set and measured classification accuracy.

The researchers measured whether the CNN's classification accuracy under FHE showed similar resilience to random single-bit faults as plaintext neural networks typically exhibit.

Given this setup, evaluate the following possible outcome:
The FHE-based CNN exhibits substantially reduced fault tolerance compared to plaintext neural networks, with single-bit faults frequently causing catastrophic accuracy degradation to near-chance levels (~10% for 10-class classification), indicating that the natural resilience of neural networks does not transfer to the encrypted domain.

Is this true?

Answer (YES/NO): YES